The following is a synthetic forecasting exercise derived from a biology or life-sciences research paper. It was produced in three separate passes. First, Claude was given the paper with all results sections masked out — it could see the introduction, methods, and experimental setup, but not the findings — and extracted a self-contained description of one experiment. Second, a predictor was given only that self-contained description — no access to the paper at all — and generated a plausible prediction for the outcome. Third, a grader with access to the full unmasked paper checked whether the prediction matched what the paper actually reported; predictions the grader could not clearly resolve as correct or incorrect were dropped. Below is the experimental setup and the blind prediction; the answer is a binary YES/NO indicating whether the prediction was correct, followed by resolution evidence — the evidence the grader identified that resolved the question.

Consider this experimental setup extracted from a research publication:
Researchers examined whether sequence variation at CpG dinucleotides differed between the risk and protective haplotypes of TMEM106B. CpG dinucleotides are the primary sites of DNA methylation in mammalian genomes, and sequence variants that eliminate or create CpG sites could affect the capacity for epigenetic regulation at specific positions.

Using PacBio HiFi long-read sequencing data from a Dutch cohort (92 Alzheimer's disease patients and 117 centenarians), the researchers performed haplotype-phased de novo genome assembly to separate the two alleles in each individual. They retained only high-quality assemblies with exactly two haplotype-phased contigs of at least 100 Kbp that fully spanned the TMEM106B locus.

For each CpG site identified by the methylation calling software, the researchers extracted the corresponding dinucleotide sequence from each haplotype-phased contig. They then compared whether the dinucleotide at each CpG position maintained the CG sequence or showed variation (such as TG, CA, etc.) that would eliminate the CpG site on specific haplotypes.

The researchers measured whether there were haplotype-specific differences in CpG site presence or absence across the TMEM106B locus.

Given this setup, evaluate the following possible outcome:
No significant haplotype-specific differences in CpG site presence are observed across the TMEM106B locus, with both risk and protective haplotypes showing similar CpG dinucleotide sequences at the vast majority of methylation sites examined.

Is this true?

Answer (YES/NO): NO